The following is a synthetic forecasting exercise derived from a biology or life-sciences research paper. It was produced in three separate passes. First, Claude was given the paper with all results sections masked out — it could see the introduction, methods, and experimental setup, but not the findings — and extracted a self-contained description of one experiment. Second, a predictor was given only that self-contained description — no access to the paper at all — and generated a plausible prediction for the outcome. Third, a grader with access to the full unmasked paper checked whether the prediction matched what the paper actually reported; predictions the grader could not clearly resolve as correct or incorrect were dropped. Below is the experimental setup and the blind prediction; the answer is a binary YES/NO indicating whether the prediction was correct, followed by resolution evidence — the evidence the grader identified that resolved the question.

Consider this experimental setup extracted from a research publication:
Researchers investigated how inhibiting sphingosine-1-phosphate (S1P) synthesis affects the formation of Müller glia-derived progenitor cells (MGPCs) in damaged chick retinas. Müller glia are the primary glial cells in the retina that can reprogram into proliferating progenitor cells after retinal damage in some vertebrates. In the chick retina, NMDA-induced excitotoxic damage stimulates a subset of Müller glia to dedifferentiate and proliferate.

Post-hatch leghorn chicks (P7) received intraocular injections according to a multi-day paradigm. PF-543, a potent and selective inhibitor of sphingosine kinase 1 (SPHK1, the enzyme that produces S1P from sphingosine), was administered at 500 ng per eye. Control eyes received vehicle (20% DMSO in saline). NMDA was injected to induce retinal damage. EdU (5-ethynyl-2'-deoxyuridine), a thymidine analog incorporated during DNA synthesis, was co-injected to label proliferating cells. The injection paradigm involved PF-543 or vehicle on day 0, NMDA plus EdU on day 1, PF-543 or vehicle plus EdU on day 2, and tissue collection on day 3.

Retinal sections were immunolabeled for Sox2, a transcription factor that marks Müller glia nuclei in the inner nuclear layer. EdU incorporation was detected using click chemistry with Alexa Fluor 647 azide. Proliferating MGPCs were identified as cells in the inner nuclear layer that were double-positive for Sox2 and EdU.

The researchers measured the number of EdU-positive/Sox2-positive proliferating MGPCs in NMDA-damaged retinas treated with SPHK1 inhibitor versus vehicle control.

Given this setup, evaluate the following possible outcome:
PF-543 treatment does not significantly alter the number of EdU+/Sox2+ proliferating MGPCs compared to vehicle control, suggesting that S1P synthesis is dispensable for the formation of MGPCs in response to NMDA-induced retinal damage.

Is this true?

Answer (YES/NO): NO